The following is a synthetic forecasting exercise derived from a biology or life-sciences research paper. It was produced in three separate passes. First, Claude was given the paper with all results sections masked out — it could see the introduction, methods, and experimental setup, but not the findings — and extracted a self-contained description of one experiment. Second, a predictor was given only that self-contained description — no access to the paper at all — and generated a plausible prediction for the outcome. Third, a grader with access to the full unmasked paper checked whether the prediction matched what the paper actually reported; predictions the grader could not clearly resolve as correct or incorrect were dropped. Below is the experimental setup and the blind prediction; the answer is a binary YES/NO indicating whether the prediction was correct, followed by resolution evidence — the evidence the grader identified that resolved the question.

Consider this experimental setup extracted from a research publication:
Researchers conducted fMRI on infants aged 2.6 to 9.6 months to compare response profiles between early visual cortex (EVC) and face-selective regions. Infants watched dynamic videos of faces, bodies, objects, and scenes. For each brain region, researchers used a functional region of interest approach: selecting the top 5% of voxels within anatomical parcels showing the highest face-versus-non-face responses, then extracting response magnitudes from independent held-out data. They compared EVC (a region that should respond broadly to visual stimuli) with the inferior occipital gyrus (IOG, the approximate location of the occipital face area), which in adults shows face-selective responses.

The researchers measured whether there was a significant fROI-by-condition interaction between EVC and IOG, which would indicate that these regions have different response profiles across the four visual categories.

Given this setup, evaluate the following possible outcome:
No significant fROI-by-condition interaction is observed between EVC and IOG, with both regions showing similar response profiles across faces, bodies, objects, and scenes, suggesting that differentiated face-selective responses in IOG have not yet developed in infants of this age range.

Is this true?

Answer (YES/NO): NO